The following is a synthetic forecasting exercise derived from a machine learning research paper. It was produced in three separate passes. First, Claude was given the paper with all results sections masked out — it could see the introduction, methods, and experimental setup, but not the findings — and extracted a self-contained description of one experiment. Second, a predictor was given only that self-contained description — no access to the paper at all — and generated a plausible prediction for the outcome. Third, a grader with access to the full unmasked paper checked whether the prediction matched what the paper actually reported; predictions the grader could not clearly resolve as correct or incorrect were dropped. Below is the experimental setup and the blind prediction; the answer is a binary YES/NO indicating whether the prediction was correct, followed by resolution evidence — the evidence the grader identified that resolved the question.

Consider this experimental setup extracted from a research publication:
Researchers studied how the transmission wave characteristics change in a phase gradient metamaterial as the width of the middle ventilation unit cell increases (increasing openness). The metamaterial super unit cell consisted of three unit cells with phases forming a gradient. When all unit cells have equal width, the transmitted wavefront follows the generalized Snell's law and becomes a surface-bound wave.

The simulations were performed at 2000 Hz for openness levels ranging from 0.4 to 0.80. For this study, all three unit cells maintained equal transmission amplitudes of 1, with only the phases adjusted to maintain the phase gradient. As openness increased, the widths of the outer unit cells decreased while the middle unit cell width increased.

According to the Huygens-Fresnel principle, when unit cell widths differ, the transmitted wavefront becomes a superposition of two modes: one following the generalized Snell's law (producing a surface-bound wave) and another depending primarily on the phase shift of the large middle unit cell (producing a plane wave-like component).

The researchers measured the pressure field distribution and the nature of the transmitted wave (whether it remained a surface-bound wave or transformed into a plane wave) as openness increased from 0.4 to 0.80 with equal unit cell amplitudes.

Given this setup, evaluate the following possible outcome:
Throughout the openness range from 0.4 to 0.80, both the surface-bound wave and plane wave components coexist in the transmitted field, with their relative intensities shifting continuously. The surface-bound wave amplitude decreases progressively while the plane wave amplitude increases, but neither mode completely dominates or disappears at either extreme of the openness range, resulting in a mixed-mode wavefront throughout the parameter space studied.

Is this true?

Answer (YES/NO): NO